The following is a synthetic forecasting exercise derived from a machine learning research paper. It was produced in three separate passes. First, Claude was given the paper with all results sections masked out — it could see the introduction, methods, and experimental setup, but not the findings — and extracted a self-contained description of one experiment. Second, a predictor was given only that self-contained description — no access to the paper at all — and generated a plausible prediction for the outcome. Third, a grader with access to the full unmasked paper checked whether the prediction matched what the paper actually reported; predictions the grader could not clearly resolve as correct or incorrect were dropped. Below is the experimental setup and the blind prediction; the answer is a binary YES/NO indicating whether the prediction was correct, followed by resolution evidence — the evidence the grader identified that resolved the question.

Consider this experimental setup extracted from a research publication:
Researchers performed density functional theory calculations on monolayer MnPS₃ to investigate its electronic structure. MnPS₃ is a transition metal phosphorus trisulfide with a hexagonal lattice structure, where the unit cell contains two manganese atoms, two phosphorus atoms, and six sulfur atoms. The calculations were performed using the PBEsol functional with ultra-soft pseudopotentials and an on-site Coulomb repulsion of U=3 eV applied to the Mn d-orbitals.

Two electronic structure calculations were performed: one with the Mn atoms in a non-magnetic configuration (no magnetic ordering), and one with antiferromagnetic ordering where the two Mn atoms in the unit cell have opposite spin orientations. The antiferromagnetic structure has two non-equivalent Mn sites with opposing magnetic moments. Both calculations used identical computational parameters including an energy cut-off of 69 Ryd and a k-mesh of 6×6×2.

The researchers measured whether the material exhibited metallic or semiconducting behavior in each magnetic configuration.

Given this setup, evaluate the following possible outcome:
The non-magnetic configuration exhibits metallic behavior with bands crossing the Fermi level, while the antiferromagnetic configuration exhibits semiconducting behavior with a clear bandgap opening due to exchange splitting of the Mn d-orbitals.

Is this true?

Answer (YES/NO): YES